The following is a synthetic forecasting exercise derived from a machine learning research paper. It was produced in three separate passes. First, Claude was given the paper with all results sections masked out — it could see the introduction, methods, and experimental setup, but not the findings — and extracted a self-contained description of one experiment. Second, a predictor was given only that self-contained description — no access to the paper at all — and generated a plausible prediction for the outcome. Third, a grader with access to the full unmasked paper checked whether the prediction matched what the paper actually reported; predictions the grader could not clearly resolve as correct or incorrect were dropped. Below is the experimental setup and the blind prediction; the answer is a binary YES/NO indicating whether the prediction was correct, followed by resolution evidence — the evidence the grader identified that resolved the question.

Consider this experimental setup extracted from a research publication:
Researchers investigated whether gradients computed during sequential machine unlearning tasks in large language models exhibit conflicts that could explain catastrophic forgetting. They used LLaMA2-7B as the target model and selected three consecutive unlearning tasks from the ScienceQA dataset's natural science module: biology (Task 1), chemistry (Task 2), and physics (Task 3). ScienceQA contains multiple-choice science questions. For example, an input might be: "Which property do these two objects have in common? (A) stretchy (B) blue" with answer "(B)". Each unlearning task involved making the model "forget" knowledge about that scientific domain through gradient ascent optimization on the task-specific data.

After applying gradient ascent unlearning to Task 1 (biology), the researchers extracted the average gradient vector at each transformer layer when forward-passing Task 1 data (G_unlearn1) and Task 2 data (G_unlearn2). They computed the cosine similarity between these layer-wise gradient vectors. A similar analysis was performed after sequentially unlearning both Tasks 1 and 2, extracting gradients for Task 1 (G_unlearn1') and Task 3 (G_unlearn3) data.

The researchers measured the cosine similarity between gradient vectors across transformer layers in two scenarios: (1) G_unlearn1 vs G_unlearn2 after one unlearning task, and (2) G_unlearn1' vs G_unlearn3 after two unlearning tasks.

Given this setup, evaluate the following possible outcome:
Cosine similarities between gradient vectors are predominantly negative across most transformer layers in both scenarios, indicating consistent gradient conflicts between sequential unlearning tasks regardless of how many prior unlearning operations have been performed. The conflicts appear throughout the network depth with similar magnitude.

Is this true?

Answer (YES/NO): NO